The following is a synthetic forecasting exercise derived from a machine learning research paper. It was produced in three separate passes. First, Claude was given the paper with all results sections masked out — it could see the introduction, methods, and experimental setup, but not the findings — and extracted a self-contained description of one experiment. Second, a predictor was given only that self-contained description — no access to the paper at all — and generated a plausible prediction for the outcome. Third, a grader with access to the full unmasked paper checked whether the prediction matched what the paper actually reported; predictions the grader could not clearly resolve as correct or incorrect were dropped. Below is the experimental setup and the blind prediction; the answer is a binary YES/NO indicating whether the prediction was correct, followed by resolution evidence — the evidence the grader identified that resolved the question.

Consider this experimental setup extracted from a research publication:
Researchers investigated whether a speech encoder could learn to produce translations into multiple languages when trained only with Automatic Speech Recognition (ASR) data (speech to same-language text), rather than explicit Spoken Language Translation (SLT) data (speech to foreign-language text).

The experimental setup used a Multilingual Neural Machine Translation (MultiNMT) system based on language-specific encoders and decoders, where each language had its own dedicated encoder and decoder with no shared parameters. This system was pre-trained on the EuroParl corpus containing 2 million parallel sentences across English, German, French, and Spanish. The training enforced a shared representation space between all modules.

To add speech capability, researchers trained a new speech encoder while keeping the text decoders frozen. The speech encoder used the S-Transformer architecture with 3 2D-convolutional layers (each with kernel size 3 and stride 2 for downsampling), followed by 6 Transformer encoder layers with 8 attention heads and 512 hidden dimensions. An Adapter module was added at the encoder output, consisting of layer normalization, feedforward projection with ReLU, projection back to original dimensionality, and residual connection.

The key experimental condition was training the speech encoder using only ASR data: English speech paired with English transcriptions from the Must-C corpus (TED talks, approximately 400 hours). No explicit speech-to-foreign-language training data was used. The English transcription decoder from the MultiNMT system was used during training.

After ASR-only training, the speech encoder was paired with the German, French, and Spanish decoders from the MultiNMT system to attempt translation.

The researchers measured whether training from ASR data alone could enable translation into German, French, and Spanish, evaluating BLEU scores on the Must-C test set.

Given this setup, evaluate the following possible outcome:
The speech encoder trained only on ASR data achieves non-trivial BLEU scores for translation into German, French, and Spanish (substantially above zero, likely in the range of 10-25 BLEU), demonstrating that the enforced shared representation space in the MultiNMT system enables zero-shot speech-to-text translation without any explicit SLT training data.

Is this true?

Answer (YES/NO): NO